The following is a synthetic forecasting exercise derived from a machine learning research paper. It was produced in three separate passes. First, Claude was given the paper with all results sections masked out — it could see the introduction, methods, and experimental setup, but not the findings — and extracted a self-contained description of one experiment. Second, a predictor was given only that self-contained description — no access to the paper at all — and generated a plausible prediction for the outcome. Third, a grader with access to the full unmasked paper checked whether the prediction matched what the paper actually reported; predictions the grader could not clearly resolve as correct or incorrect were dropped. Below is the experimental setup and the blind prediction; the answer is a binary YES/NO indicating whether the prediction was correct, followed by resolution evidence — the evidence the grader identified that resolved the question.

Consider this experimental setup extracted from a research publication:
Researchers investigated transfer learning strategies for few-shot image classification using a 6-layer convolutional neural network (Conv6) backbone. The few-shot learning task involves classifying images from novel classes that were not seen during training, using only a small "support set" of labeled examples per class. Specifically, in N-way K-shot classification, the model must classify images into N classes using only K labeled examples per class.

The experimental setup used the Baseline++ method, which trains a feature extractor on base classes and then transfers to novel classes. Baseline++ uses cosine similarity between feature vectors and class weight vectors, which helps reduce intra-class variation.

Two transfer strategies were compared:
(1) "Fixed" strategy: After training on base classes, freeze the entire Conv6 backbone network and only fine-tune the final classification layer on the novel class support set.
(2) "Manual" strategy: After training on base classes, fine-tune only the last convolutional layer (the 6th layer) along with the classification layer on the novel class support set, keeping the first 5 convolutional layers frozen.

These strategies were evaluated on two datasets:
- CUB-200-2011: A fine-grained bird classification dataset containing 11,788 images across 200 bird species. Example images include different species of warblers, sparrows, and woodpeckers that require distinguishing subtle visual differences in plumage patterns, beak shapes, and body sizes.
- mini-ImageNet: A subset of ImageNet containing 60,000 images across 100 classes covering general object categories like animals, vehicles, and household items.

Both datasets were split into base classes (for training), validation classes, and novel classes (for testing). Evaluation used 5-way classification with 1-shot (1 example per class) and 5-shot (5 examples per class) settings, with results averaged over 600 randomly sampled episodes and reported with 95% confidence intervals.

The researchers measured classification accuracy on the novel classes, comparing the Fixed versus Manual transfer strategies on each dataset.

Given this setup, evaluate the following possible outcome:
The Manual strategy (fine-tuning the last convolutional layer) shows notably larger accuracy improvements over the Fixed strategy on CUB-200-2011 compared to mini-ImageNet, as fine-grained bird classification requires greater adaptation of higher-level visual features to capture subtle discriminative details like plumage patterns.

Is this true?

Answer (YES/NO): NO